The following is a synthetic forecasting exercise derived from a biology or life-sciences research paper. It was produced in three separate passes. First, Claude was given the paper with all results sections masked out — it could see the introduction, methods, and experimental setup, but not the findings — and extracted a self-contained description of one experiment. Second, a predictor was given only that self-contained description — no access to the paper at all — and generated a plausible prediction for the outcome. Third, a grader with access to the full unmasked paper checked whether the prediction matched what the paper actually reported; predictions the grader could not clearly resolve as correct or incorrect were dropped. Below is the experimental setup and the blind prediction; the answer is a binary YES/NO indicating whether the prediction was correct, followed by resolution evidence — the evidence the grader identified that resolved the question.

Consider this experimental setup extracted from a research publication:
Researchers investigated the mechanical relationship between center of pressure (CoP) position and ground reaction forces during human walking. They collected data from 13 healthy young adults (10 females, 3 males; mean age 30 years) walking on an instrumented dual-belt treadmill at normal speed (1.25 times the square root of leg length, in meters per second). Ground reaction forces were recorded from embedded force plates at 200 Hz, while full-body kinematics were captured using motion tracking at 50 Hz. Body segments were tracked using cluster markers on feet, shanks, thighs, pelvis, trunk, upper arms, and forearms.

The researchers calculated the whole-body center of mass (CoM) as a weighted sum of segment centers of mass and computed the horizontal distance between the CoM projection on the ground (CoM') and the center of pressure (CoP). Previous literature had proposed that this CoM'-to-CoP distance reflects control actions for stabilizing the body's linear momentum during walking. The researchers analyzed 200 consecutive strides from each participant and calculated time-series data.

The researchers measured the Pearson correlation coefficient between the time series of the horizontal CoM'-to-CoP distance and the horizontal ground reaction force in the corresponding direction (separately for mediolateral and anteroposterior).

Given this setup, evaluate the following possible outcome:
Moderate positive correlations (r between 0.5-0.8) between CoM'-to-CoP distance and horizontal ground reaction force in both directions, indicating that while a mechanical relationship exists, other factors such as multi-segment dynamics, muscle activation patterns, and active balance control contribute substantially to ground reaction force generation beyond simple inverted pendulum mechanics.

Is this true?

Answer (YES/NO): NO